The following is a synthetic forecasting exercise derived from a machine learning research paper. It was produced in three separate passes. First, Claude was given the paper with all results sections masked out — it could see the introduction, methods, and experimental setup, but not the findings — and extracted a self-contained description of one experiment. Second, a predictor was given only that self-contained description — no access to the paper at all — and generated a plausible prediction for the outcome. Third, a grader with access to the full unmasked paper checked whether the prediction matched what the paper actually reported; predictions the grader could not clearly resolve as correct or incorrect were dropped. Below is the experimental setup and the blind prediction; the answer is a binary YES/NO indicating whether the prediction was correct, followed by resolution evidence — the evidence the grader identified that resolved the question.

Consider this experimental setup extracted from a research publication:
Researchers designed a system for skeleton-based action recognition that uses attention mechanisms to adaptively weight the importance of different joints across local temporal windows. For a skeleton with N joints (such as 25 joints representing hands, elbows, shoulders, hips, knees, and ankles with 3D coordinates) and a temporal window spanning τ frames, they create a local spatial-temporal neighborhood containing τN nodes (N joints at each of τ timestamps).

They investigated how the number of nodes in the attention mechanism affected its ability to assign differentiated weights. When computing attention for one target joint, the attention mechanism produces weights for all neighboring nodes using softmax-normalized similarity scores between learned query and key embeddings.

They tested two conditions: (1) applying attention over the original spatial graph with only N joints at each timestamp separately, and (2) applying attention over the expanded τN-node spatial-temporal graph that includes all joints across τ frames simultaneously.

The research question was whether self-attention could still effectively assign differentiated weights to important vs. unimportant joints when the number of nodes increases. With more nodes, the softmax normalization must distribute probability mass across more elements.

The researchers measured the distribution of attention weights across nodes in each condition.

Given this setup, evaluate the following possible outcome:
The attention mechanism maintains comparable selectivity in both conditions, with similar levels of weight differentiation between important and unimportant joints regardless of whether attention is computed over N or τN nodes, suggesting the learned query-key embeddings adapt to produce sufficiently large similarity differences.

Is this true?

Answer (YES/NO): NO